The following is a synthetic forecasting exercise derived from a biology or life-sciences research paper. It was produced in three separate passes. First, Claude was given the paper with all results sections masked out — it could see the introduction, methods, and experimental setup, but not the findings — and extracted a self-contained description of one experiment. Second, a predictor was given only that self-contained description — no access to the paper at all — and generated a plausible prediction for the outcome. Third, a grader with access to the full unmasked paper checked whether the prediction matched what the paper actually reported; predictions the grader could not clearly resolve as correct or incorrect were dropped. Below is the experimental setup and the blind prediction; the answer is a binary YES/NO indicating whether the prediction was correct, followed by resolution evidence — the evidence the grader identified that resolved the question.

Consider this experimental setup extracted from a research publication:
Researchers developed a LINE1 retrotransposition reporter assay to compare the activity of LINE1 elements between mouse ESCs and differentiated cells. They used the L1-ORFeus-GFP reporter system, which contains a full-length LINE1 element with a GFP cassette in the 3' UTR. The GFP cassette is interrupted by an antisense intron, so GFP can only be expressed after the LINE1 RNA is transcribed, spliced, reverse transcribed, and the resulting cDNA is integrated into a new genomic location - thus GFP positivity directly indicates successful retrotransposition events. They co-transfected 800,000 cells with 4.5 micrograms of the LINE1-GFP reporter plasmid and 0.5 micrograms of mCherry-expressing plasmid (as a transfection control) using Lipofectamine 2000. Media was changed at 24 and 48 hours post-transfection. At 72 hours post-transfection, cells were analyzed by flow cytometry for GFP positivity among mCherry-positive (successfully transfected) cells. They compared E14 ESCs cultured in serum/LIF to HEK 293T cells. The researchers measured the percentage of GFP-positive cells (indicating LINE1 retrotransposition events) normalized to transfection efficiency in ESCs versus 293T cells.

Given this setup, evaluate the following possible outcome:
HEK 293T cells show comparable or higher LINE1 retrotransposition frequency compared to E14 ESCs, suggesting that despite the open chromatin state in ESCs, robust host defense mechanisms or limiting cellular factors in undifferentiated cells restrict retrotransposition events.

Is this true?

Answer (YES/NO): YES